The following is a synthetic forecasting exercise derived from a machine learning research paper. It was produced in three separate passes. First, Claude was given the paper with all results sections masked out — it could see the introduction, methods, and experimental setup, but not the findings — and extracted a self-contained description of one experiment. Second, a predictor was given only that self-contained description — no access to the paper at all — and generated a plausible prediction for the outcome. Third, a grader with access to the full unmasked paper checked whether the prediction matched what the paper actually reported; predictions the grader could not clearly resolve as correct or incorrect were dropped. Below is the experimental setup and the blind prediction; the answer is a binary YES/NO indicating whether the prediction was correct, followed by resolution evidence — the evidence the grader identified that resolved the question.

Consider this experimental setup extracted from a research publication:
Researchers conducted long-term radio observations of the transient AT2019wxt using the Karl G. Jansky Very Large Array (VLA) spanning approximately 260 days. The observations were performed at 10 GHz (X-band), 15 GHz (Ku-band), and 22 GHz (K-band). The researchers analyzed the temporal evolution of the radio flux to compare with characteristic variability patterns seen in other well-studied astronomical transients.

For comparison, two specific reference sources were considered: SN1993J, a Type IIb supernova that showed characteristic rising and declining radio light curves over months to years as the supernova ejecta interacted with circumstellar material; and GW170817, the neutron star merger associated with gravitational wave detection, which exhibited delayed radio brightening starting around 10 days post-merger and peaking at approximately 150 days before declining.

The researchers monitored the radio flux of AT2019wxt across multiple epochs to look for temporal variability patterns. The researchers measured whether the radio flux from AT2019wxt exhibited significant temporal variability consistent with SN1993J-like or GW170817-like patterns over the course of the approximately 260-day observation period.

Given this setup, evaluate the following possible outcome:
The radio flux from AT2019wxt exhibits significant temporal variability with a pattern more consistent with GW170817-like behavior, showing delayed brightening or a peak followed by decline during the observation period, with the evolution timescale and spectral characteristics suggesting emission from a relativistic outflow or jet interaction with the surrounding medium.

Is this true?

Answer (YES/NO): NO